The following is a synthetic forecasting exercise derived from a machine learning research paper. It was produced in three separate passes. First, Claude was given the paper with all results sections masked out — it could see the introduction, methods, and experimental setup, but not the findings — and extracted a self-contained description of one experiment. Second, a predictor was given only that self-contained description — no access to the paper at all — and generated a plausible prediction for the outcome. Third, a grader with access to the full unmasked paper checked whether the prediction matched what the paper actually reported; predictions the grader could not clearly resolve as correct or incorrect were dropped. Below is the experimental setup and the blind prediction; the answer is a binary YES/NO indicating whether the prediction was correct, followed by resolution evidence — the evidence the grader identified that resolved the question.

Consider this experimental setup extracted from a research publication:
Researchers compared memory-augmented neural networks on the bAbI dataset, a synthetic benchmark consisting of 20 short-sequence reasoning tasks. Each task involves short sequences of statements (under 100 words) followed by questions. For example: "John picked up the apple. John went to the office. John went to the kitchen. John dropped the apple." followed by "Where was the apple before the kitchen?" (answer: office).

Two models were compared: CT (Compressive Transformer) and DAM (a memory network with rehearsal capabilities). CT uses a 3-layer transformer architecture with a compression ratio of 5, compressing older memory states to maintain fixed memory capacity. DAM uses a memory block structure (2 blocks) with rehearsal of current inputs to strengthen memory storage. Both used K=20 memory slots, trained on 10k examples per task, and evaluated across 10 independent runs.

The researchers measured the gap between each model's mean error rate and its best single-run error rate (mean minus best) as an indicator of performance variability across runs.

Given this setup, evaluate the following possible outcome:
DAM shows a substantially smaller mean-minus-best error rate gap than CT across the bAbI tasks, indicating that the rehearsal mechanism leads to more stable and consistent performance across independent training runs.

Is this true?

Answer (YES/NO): NO